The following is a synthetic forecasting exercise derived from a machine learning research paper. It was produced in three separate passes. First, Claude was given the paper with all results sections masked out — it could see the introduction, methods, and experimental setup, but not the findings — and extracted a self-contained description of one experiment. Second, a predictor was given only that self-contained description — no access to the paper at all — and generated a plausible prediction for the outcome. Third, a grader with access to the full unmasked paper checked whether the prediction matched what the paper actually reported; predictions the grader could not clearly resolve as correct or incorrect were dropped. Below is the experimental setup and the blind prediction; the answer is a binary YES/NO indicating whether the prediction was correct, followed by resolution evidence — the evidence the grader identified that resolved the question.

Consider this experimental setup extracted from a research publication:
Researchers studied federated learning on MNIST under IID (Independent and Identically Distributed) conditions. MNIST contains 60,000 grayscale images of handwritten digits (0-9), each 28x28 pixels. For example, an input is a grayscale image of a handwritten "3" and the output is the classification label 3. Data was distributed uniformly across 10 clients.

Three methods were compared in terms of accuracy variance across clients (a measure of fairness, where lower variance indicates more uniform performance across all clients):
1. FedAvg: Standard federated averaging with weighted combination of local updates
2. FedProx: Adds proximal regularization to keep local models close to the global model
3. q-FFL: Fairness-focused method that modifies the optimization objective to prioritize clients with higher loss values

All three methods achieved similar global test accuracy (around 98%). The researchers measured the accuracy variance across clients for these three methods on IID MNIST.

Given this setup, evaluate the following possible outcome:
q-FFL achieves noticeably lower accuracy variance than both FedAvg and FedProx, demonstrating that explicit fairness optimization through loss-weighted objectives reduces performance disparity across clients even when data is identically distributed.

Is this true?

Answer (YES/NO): NO